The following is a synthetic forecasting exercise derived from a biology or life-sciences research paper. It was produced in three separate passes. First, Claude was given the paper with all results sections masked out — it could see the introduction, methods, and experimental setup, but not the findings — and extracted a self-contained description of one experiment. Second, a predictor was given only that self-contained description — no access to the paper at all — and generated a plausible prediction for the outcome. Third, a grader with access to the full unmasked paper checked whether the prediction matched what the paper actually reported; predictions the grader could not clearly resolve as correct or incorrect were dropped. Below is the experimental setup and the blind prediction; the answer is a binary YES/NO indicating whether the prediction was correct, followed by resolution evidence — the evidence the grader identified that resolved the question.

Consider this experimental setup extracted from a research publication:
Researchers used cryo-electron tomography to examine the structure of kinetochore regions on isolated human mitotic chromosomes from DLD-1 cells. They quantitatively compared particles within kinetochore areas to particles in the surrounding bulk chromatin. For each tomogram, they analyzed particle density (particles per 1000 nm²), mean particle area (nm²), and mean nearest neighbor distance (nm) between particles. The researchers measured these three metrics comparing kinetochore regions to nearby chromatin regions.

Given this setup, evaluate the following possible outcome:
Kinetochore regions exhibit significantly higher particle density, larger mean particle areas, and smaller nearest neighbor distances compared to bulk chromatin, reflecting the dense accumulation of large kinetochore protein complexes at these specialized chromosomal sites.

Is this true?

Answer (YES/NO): NO